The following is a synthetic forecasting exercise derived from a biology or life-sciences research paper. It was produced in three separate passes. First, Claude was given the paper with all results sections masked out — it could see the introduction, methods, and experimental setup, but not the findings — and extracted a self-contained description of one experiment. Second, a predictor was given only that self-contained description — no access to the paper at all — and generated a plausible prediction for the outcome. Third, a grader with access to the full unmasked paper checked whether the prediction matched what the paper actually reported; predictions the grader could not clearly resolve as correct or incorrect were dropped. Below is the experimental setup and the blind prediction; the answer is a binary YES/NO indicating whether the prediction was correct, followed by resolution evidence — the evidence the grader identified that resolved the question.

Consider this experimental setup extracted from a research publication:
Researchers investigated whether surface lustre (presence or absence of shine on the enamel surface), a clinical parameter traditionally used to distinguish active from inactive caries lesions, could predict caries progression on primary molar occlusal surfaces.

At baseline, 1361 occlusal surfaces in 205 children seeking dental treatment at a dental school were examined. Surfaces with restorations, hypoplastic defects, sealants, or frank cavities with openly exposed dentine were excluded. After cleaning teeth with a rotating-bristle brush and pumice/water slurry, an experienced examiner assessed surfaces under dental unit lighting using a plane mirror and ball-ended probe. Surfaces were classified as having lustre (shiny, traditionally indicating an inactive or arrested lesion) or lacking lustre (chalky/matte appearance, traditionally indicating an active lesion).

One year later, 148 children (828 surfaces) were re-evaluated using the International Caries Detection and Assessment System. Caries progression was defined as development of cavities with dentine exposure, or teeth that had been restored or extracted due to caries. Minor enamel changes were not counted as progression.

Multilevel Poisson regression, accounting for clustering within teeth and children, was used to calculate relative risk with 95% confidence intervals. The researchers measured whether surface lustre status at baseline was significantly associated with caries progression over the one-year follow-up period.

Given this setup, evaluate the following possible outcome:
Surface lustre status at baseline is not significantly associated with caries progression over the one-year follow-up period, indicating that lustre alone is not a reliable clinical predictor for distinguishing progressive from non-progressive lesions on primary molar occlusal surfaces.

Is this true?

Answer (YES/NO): NO